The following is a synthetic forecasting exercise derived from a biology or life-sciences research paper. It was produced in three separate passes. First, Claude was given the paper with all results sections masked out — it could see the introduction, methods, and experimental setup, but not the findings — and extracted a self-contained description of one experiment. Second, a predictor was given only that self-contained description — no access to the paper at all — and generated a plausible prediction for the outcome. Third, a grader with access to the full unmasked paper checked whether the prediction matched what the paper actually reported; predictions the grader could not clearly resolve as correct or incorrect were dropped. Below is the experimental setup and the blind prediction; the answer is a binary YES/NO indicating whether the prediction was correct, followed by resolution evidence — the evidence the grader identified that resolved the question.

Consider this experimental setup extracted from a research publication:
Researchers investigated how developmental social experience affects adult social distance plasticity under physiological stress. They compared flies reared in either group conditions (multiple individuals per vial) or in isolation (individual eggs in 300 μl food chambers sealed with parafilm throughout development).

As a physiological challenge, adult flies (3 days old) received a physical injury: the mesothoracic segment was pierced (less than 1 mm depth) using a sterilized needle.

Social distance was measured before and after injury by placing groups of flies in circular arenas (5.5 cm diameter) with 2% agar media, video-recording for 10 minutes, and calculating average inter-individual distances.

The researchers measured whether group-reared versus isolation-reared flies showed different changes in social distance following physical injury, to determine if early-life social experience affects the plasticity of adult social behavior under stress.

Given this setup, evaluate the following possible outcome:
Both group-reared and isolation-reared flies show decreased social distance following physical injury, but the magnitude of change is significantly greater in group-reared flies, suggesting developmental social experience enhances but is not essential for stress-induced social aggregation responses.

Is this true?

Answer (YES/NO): NO